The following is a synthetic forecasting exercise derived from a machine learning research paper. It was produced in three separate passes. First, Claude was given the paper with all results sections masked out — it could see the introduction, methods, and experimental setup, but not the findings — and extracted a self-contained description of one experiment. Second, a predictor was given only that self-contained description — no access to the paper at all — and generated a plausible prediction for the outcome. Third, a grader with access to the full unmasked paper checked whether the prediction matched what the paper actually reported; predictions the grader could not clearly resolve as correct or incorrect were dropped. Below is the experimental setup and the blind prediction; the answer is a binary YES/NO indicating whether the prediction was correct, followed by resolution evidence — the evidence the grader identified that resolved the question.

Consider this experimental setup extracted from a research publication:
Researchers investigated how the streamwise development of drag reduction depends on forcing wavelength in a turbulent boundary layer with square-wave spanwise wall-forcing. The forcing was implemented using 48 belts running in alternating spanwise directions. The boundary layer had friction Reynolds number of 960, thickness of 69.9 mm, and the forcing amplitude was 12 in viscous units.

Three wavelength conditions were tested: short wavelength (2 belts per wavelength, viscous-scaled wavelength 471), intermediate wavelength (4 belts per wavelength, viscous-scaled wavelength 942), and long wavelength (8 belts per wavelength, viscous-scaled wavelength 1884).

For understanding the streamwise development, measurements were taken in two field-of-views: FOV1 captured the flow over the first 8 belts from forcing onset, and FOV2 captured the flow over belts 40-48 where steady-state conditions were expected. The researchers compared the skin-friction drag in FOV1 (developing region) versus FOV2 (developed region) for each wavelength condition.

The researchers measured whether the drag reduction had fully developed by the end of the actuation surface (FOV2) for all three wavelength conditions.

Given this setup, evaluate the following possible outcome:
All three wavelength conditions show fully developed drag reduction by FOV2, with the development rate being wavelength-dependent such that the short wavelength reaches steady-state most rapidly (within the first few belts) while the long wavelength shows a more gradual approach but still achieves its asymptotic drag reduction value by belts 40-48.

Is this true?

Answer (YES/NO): NO